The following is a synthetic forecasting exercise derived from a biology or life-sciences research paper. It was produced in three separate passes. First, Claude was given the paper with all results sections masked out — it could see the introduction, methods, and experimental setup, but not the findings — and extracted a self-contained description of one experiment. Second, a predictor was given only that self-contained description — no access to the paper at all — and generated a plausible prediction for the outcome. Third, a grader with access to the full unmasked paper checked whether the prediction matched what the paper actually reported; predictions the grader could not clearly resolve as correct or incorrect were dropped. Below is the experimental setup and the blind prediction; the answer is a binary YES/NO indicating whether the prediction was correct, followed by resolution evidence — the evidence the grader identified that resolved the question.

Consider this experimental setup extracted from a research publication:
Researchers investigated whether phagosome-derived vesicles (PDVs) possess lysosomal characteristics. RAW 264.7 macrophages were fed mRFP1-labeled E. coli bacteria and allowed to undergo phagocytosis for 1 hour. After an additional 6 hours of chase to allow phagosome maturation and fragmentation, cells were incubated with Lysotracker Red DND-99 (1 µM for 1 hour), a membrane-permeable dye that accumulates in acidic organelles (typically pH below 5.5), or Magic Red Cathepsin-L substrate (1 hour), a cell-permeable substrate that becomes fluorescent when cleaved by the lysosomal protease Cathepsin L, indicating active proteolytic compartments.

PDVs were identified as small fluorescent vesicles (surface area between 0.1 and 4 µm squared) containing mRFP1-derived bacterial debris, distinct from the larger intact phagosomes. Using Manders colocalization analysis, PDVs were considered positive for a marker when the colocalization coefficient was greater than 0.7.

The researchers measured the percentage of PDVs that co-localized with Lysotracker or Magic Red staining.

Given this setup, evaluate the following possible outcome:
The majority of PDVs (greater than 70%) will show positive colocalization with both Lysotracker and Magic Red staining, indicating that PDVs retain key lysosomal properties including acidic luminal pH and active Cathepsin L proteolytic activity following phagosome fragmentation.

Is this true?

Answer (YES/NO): YES